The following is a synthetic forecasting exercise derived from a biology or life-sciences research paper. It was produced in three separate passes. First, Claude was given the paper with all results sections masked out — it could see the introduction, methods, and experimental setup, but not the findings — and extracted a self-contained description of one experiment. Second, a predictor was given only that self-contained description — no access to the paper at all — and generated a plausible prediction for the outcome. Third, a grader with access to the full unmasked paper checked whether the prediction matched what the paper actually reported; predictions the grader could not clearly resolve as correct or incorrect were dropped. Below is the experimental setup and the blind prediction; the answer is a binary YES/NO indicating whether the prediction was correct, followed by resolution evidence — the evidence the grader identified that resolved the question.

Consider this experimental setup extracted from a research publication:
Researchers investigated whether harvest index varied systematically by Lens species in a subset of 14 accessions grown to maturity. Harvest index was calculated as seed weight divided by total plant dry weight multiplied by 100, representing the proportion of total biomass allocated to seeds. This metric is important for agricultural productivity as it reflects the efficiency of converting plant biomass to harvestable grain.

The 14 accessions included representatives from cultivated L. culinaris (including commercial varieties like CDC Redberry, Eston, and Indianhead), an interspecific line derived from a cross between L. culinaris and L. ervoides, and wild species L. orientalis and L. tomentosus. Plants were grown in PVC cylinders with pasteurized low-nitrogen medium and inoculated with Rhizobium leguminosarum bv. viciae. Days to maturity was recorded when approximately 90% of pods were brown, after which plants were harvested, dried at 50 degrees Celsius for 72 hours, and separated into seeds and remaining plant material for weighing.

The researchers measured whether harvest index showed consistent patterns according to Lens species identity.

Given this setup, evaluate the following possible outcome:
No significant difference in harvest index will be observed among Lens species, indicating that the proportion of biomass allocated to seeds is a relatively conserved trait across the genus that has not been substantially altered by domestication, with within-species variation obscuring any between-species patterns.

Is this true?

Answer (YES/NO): NO